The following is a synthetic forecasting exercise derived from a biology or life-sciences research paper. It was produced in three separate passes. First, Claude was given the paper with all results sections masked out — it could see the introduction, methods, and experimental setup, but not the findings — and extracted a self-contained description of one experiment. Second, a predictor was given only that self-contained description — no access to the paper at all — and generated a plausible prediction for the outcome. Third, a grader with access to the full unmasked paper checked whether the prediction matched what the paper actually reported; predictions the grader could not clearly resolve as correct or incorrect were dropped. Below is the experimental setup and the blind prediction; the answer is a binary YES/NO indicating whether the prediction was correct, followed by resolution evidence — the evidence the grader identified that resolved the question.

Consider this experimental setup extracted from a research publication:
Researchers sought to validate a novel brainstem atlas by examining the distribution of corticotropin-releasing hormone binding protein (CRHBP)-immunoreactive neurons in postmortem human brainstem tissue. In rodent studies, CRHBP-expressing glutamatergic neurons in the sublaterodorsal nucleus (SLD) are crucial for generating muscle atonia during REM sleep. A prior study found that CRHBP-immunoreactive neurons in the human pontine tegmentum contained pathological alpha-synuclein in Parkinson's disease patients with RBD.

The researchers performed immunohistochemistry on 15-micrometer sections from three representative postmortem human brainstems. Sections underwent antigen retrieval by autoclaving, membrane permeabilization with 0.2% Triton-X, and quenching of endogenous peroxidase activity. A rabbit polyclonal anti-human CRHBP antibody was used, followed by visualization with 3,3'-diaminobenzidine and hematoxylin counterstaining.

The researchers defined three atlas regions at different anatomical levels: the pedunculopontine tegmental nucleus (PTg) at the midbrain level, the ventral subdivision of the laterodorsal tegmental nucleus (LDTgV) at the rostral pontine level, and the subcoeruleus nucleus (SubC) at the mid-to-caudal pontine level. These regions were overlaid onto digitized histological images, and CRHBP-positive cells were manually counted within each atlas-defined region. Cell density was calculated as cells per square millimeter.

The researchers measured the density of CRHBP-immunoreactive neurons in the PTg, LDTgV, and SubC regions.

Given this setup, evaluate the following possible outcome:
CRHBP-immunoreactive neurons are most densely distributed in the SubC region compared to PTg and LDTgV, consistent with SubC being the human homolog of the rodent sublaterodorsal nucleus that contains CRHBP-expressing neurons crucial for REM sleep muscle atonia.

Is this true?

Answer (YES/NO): NO